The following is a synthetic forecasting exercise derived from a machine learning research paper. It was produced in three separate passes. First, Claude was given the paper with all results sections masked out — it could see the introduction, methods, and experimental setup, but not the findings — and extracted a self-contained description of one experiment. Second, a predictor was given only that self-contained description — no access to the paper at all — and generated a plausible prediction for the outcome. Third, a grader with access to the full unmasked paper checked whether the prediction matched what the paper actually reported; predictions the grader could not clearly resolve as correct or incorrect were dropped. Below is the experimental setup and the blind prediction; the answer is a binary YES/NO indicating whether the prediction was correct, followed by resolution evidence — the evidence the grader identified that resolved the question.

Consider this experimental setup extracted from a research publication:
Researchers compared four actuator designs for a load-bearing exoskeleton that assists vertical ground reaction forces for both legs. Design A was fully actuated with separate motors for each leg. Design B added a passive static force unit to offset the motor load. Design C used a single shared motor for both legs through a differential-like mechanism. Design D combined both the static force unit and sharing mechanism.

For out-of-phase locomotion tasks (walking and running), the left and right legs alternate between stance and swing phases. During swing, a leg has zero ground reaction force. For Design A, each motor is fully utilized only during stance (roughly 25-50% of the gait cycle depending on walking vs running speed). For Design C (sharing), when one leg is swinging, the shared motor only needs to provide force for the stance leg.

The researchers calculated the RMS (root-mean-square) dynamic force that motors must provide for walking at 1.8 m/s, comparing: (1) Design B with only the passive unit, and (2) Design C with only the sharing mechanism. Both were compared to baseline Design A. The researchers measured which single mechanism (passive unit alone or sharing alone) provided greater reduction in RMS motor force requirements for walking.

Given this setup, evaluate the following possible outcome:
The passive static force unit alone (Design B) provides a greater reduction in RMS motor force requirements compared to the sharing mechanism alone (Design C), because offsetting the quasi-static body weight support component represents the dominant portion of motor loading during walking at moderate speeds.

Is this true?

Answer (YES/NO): YES